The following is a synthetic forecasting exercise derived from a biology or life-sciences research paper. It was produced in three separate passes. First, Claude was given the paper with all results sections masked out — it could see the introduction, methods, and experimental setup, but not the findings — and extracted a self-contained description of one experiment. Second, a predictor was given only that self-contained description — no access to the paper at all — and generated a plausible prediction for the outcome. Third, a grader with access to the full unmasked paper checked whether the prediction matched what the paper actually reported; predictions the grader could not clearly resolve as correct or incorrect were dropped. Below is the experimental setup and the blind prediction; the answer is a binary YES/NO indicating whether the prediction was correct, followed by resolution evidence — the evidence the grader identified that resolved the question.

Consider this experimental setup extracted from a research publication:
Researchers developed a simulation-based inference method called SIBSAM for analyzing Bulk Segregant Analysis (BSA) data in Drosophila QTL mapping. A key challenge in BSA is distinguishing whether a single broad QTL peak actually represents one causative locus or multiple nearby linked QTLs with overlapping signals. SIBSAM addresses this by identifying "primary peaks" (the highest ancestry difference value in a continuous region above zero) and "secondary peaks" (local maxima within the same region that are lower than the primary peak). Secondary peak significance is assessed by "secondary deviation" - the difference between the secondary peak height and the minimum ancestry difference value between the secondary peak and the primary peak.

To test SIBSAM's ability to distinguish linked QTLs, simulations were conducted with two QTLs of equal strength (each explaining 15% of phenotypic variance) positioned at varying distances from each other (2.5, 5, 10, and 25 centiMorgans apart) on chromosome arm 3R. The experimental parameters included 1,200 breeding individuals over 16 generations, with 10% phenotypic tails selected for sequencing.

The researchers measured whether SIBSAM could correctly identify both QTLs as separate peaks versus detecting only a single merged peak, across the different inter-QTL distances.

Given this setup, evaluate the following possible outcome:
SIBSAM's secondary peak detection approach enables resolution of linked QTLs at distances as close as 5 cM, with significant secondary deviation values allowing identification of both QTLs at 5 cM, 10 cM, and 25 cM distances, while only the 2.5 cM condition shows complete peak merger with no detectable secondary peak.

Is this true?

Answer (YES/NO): NO